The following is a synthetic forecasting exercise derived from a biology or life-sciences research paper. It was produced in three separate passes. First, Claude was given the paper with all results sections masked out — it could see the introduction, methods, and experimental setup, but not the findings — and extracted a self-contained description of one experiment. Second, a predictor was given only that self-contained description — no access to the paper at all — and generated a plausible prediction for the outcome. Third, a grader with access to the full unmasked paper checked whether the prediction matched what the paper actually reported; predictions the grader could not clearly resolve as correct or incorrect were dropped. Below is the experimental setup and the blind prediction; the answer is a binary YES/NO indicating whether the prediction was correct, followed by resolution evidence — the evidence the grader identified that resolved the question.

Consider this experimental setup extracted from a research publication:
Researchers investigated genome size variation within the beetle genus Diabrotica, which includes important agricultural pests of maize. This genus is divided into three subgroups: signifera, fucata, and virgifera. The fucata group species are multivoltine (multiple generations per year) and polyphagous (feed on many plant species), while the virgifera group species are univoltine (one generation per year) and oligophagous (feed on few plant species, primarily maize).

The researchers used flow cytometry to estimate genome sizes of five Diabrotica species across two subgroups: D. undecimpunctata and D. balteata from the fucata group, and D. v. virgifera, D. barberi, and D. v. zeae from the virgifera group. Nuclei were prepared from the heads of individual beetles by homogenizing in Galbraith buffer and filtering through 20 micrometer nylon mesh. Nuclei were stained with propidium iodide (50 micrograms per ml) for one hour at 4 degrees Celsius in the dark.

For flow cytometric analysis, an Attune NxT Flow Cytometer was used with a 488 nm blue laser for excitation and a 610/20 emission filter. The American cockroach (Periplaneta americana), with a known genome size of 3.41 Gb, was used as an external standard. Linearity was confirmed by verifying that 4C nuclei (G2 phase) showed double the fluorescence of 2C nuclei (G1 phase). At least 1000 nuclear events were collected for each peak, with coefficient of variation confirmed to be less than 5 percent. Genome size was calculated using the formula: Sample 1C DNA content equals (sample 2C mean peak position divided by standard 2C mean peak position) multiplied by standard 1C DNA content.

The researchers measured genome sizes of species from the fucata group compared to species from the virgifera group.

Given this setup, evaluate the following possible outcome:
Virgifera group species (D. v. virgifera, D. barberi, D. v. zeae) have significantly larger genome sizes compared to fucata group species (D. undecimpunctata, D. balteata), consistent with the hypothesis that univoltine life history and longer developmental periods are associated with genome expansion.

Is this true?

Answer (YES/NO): NO